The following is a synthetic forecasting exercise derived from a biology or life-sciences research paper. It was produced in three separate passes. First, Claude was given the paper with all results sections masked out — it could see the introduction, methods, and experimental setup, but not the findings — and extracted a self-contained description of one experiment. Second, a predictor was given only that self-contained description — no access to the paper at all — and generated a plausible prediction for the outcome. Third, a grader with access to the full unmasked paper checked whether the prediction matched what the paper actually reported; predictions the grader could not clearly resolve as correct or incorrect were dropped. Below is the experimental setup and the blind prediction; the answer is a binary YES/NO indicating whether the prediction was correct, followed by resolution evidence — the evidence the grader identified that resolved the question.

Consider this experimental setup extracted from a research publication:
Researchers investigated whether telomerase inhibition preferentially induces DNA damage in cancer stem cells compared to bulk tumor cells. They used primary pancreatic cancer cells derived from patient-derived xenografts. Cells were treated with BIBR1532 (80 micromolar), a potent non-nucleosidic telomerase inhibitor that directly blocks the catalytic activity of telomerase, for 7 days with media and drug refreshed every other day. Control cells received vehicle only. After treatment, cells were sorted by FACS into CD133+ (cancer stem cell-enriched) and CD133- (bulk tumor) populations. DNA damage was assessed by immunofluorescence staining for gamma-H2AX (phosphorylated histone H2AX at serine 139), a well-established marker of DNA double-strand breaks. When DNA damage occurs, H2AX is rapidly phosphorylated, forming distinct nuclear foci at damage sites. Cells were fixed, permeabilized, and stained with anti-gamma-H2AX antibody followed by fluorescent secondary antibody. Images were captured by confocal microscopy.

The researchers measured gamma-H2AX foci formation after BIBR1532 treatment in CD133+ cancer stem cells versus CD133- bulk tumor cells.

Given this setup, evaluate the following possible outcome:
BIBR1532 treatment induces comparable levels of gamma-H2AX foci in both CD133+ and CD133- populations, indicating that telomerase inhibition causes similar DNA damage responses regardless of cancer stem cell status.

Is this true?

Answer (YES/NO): NO